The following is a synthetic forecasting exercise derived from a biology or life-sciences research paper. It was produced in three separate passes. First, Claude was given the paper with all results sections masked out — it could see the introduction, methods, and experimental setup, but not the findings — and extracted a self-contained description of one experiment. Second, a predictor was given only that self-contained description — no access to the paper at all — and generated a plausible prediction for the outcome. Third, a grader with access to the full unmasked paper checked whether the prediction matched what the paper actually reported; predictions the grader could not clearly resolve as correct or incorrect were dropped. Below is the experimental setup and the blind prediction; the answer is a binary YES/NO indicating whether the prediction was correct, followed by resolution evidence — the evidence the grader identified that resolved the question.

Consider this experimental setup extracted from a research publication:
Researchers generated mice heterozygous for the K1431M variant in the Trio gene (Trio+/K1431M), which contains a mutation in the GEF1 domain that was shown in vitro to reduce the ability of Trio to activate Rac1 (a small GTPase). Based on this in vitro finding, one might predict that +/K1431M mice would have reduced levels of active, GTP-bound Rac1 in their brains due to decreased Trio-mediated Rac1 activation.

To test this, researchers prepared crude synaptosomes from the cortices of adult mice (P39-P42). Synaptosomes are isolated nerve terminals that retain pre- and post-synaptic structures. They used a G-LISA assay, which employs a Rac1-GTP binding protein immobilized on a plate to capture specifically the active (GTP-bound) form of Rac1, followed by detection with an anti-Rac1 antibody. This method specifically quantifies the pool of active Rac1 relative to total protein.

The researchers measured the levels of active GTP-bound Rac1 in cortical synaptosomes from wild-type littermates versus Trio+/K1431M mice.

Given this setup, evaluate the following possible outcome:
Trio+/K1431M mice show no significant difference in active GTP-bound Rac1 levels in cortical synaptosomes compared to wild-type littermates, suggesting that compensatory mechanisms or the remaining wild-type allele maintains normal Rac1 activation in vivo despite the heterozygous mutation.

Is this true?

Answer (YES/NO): NO